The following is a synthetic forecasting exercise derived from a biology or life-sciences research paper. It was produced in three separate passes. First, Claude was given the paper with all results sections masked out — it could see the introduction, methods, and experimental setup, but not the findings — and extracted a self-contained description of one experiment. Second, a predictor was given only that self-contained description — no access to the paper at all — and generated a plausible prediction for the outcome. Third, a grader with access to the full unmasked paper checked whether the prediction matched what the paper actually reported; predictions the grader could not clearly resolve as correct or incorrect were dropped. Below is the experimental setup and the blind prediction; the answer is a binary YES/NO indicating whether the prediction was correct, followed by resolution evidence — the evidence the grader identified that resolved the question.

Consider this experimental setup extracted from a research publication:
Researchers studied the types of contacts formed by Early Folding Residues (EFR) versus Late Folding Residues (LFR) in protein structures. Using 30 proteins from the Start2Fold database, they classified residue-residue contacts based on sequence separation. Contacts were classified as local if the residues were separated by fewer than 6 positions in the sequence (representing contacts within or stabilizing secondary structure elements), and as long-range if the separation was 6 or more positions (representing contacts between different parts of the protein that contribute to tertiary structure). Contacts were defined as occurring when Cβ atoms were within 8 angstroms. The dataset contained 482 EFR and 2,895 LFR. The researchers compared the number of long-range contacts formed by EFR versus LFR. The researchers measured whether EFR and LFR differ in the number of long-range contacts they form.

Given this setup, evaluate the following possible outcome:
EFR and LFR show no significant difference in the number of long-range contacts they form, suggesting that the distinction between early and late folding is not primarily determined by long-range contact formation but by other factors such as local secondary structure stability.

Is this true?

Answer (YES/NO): NO